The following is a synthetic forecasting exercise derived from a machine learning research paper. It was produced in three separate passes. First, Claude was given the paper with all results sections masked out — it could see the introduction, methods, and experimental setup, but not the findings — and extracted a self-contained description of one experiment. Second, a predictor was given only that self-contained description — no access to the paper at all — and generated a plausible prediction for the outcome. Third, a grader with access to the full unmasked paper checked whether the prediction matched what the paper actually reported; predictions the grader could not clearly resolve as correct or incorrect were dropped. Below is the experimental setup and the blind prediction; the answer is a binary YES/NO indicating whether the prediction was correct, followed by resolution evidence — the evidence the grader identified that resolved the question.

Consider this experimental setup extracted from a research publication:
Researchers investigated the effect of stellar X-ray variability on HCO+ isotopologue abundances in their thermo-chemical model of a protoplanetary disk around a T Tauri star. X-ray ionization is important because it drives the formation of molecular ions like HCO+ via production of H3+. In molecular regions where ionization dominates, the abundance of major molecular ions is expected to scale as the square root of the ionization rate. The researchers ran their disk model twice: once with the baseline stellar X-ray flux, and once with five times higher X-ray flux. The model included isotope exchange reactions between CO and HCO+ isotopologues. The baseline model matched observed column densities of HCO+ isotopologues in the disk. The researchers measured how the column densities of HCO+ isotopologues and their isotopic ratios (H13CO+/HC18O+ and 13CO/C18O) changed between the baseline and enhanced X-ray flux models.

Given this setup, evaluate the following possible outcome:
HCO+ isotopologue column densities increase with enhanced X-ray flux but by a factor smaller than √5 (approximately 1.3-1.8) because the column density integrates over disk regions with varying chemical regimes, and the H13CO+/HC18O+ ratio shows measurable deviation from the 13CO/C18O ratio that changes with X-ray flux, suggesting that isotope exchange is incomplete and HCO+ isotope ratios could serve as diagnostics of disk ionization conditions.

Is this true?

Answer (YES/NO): NO